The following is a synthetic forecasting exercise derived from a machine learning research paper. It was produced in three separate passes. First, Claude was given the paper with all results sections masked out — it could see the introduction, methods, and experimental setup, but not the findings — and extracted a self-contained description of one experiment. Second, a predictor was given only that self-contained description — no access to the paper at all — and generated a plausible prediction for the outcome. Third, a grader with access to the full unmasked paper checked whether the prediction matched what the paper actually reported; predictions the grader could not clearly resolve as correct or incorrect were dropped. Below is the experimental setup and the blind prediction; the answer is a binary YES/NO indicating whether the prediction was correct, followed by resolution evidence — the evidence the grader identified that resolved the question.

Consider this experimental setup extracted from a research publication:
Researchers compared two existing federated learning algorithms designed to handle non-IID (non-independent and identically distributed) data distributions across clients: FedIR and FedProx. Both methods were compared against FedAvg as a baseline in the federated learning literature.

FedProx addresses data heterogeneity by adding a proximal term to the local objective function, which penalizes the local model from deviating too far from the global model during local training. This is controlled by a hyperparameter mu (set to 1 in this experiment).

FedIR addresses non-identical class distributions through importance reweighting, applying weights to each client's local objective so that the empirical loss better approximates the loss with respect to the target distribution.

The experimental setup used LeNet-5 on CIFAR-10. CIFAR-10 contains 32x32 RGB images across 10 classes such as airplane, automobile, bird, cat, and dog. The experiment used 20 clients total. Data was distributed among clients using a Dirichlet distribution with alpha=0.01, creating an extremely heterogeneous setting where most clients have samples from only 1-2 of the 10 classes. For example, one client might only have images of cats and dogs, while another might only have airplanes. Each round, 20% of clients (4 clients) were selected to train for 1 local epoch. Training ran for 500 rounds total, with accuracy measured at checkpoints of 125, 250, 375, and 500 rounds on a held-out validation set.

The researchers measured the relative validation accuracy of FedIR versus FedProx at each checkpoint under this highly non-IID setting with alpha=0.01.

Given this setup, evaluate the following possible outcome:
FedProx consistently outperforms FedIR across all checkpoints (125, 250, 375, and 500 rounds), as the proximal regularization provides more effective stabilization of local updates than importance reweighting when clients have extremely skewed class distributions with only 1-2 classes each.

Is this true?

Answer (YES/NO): NO